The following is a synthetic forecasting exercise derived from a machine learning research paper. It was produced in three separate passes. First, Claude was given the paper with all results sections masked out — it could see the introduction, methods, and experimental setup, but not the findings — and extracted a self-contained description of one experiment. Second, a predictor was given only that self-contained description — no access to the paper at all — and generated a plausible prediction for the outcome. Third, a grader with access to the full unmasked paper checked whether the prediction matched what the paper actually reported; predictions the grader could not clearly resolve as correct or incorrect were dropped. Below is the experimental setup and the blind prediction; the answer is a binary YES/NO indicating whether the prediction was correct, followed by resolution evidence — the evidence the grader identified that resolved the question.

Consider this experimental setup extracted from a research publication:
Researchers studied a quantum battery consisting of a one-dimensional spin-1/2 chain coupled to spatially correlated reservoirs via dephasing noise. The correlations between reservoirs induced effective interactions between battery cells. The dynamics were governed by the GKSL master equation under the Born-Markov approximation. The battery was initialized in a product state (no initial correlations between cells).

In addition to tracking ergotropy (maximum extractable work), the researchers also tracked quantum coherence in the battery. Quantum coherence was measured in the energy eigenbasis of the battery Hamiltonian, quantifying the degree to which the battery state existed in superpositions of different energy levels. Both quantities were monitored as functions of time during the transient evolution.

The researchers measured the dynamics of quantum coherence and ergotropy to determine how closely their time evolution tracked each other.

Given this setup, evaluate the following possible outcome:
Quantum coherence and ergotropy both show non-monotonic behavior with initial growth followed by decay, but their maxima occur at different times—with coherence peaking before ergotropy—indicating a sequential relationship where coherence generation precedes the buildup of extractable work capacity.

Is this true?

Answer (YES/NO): NO